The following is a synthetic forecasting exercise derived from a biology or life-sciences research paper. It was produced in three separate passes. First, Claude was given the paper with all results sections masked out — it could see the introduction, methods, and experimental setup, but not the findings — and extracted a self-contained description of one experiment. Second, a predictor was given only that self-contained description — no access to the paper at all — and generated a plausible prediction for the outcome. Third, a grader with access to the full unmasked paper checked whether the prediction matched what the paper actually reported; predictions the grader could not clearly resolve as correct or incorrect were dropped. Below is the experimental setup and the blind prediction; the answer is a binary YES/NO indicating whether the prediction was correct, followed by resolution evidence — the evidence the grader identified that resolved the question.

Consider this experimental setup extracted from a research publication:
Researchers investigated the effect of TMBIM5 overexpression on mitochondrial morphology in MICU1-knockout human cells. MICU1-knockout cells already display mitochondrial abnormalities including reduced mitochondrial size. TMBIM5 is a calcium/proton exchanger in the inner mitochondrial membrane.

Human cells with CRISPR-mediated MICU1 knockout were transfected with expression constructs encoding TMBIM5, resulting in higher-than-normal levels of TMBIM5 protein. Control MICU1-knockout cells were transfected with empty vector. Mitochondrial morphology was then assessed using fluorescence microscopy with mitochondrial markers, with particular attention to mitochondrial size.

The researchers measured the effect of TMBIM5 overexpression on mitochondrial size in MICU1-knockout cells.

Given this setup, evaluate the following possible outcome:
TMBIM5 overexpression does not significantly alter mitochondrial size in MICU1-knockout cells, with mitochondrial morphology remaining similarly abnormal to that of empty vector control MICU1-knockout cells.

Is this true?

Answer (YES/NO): NO